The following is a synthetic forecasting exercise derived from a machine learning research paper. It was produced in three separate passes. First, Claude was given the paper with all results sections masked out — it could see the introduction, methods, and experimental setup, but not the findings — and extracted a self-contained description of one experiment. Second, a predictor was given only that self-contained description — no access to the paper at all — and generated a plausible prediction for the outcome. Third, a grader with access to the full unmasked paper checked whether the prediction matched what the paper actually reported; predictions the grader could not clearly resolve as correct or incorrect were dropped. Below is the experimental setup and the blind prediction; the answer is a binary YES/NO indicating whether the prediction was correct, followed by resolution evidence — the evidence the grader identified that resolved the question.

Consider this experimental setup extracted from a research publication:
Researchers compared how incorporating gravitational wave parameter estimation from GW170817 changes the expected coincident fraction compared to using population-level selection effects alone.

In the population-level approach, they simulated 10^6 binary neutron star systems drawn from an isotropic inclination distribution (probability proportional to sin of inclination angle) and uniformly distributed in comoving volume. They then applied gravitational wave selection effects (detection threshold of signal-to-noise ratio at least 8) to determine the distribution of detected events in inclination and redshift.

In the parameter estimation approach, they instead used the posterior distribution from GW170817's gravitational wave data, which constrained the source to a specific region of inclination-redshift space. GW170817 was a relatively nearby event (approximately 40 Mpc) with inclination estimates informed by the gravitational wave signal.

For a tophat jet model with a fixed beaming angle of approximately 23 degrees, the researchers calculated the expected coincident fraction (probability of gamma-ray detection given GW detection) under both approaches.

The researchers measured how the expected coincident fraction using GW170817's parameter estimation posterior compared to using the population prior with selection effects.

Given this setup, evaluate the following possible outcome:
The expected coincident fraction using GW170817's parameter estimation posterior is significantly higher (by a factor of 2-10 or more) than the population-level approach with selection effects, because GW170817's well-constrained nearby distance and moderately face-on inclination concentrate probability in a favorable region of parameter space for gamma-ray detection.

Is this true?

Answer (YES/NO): NO